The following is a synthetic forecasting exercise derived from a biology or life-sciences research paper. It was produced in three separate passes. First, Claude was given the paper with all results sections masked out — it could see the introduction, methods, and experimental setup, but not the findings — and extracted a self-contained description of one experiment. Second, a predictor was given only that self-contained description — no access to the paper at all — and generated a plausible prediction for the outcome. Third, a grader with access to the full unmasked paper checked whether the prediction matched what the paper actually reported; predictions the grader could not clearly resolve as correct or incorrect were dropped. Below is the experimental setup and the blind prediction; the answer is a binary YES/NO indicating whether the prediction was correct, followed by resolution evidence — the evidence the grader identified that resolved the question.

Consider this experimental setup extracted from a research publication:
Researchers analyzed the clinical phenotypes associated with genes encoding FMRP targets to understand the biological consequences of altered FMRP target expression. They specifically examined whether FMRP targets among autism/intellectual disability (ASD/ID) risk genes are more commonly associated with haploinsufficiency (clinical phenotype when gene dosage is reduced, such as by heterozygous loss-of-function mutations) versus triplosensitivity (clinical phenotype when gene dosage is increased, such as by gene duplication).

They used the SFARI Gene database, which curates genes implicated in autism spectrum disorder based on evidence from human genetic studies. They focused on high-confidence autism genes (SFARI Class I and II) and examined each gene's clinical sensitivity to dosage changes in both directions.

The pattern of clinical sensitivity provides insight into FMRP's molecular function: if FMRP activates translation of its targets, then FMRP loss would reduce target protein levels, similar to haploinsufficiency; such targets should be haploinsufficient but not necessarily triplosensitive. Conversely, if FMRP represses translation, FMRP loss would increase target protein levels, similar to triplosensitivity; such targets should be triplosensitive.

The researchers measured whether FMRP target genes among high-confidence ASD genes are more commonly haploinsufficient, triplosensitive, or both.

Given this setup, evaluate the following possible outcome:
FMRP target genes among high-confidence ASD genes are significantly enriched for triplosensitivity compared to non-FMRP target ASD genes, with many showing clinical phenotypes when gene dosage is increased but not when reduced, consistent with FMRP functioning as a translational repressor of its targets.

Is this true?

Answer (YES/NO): NO